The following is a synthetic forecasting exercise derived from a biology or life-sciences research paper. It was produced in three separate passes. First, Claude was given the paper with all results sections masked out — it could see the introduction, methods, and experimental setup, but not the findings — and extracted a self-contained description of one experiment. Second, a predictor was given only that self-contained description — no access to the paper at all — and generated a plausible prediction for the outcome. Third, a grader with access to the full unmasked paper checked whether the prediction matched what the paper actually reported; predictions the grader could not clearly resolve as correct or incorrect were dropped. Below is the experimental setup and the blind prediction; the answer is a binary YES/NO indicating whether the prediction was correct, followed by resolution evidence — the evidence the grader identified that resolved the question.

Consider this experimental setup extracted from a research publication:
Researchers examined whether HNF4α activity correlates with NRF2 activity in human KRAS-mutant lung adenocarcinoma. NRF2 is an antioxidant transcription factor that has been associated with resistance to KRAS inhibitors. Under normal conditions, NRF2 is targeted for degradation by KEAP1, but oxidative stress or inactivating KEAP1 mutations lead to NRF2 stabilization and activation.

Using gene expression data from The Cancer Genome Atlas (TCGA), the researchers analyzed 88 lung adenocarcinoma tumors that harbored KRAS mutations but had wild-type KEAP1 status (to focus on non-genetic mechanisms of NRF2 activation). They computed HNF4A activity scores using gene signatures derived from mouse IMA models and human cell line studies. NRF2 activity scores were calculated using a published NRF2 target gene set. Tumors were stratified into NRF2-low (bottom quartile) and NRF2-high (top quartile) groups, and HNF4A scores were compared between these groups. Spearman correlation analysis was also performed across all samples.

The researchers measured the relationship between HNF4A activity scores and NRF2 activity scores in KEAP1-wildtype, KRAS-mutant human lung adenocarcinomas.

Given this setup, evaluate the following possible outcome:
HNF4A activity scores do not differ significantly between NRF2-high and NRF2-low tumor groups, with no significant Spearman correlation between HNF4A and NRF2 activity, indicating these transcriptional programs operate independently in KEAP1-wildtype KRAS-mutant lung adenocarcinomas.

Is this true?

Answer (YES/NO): NO